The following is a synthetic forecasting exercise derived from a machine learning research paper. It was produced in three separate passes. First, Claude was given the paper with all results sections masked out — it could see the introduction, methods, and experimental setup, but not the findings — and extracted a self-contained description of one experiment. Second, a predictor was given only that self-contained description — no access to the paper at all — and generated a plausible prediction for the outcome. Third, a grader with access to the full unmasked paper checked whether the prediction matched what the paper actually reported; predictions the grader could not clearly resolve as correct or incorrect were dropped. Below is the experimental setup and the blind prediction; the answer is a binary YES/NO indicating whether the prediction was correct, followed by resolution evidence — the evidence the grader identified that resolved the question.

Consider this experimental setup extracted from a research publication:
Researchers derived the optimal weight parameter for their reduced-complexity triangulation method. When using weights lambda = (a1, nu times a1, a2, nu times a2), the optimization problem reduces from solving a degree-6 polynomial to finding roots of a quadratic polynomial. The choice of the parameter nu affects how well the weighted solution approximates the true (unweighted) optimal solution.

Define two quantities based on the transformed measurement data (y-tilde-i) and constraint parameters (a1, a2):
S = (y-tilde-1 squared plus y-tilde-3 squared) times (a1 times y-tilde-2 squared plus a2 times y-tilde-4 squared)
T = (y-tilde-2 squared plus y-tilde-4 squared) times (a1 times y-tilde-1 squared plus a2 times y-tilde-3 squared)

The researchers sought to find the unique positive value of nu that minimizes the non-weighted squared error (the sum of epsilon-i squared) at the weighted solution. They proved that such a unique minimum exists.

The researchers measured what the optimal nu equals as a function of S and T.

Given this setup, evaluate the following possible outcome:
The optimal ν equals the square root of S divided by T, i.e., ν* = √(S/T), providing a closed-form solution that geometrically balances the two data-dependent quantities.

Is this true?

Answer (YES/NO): NO